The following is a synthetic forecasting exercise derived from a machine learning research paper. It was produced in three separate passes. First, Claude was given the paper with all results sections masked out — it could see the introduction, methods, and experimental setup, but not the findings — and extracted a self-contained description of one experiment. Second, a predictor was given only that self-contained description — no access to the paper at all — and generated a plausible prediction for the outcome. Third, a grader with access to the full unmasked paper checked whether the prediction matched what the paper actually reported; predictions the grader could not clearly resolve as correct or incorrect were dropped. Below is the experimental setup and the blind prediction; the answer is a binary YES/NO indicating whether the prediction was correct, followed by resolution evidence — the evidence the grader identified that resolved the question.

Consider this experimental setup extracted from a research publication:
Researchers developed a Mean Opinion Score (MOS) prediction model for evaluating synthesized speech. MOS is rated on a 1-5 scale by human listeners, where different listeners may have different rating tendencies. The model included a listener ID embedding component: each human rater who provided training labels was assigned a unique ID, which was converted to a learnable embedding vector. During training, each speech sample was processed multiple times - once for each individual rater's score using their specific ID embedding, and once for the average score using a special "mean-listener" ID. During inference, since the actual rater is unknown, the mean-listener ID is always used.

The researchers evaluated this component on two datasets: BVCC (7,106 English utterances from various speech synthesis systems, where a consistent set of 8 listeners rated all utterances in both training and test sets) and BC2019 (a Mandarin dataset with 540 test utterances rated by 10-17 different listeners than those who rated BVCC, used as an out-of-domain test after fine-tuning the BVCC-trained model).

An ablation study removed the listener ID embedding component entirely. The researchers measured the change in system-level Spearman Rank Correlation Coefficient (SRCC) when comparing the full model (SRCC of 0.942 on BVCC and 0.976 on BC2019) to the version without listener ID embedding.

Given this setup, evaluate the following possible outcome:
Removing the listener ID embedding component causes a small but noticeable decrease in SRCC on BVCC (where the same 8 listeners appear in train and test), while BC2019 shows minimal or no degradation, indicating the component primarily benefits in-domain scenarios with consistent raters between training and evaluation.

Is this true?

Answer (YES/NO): YES